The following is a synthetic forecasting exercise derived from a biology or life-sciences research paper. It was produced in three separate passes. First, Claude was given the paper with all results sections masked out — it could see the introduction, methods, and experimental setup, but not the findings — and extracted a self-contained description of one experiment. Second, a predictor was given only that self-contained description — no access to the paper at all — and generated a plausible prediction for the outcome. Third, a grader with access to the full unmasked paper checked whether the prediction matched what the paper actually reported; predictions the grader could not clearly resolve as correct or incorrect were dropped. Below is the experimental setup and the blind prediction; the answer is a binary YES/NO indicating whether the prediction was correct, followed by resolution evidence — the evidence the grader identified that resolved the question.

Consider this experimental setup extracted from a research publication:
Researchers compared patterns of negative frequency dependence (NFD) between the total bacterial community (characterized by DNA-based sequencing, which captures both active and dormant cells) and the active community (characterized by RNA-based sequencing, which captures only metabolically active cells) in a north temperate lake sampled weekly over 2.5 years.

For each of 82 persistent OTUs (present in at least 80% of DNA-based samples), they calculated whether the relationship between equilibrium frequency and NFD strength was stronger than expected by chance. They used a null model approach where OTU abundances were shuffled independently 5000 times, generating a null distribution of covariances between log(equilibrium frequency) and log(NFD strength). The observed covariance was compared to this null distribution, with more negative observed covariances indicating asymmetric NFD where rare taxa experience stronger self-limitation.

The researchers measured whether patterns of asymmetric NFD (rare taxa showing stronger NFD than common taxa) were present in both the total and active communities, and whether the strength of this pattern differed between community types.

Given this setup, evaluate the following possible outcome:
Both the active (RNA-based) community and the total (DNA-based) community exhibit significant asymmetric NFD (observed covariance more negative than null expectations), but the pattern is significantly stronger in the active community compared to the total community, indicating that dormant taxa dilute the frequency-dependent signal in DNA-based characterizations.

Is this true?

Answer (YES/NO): NO